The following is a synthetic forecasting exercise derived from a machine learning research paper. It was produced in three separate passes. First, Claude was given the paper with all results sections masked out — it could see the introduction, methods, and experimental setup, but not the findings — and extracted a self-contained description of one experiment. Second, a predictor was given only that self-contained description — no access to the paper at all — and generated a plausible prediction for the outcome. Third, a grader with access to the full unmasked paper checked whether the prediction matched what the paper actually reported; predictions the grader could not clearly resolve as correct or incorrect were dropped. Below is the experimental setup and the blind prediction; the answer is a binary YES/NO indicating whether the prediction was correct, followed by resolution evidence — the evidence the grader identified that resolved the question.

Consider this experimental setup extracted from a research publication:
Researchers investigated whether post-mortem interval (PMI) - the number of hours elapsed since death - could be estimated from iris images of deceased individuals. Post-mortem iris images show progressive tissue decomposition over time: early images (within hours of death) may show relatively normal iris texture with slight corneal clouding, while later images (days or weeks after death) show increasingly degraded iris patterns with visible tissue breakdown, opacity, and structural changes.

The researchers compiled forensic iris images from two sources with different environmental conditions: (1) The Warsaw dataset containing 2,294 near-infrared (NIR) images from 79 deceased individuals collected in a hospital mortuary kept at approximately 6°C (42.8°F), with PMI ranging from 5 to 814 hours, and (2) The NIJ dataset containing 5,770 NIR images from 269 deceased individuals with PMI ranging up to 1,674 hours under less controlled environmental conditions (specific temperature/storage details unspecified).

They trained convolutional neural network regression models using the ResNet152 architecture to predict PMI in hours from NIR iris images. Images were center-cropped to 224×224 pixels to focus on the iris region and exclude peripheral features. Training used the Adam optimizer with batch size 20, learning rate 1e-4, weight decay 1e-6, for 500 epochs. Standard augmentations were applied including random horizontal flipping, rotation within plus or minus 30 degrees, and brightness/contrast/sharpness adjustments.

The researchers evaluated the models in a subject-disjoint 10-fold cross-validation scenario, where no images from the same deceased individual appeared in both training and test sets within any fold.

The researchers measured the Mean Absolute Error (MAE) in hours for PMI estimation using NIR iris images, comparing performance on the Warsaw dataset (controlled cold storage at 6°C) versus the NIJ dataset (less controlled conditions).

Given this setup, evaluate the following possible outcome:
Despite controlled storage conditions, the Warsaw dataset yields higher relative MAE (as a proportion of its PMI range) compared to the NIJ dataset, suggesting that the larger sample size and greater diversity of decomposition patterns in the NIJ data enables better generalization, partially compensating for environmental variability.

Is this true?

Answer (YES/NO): YES